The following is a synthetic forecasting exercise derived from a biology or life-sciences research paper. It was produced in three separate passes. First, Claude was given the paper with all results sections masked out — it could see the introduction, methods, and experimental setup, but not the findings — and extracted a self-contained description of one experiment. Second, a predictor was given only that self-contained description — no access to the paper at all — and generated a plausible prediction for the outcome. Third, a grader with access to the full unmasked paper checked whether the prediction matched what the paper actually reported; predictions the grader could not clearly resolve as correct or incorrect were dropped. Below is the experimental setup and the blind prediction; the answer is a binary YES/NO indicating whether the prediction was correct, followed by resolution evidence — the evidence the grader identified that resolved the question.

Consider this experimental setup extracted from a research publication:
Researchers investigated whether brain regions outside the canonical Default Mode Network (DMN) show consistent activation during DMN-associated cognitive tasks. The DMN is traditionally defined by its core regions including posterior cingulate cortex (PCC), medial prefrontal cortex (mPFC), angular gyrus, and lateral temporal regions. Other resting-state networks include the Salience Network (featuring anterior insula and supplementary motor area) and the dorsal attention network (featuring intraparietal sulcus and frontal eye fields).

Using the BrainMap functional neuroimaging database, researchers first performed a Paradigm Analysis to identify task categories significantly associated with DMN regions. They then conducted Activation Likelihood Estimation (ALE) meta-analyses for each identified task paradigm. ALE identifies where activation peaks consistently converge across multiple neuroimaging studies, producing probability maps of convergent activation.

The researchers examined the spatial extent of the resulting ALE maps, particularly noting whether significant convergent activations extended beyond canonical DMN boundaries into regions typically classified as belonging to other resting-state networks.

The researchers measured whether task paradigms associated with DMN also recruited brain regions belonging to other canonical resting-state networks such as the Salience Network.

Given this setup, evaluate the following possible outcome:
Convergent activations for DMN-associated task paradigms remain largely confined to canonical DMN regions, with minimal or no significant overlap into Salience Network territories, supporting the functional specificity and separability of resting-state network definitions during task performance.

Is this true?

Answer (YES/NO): NO